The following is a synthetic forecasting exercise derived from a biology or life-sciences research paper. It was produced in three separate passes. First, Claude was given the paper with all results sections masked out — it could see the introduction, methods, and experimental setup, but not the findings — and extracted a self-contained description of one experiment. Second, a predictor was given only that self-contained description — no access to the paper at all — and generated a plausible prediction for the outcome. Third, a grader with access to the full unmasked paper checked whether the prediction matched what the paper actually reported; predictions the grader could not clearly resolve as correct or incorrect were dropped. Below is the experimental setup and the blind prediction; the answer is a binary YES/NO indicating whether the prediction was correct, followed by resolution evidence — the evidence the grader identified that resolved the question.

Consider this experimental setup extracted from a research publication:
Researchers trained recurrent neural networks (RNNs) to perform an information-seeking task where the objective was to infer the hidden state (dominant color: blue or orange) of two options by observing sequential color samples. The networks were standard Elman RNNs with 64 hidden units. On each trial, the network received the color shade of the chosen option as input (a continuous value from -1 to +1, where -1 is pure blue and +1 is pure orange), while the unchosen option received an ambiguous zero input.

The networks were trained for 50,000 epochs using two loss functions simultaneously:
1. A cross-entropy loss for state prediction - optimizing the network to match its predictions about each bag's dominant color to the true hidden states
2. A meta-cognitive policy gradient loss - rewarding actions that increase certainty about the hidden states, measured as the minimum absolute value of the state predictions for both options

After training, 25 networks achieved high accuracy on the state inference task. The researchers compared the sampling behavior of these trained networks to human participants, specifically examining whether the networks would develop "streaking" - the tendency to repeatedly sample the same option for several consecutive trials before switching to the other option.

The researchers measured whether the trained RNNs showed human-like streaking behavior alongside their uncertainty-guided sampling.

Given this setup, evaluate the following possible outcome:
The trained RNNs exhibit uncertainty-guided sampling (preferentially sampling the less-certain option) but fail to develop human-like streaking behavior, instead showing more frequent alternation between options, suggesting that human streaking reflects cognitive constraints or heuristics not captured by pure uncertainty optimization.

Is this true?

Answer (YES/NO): YES